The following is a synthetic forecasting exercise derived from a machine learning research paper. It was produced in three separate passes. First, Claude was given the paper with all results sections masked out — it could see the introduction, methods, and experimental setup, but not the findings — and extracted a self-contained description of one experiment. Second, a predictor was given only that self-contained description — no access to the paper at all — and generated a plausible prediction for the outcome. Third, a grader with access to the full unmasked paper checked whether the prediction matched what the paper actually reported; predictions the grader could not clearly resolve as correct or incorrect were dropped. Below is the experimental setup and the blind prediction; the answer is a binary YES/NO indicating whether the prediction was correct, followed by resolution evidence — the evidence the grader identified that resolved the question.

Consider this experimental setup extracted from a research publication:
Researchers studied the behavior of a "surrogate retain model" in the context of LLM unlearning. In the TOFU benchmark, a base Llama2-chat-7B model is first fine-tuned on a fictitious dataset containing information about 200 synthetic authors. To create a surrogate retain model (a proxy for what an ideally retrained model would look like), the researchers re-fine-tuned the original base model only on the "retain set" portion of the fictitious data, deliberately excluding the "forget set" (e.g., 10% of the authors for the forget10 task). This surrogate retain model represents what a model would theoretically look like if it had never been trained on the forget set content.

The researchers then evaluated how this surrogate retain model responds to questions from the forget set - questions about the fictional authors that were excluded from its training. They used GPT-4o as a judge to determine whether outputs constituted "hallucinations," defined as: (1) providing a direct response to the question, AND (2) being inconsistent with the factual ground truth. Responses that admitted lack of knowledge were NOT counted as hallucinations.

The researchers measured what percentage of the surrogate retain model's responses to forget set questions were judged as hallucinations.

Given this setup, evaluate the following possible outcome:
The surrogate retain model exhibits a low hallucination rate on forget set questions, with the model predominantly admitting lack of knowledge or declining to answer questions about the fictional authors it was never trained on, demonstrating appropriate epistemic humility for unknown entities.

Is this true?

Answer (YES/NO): NO